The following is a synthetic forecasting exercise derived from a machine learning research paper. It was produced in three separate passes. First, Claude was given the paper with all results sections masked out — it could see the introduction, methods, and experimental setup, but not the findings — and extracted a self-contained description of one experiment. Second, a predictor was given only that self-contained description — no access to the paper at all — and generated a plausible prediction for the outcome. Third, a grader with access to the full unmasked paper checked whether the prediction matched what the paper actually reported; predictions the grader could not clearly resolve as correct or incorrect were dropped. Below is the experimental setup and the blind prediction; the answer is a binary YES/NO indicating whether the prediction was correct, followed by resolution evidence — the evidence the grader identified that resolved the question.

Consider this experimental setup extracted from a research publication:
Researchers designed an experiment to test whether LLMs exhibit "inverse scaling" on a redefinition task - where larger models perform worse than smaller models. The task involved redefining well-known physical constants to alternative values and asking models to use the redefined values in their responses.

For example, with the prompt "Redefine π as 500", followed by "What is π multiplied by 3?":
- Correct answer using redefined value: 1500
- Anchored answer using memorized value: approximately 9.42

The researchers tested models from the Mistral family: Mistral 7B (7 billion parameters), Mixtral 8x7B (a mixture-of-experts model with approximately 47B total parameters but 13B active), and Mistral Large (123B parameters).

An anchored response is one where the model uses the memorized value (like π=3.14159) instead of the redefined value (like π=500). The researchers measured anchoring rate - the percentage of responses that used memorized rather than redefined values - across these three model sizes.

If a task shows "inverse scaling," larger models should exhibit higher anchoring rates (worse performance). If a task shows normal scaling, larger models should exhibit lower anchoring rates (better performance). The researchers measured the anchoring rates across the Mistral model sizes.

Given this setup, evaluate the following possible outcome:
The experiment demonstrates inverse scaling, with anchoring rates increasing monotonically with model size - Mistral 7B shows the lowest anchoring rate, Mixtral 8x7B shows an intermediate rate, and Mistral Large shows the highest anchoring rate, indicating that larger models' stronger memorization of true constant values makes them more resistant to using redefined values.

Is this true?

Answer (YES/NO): NO